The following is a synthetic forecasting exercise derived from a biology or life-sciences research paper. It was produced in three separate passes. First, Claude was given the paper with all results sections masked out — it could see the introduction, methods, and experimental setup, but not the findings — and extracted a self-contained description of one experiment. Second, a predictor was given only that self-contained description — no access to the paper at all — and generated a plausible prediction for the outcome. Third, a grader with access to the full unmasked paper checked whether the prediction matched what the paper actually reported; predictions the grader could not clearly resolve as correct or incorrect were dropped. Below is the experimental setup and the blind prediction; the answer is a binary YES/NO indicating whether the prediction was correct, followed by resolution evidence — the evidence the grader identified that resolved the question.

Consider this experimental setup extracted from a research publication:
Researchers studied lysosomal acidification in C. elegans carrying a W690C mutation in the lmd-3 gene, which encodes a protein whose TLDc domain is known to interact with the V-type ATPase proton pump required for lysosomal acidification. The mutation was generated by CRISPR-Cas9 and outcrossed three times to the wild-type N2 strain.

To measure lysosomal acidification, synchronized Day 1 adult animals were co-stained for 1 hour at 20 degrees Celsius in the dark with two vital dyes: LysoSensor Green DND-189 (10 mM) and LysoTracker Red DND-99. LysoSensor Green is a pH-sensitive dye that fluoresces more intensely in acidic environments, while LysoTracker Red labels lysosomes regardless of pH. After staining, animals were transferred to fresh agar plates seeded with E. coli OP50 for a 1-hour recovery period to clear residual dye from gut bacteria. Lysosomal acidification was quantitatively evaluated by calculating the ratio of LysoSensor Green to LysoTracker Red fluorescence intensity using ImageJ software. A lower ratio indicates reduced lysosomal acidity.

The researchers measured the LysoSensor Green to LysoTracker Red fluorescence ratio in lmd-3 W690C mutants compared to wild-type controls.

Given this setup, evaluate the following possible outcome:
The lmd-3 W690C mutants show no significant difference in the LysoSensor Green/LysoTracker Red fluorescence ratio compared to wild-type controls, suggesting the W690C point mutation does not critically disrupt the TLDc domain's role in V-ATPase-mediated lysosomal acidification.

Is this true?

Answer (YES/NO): NO